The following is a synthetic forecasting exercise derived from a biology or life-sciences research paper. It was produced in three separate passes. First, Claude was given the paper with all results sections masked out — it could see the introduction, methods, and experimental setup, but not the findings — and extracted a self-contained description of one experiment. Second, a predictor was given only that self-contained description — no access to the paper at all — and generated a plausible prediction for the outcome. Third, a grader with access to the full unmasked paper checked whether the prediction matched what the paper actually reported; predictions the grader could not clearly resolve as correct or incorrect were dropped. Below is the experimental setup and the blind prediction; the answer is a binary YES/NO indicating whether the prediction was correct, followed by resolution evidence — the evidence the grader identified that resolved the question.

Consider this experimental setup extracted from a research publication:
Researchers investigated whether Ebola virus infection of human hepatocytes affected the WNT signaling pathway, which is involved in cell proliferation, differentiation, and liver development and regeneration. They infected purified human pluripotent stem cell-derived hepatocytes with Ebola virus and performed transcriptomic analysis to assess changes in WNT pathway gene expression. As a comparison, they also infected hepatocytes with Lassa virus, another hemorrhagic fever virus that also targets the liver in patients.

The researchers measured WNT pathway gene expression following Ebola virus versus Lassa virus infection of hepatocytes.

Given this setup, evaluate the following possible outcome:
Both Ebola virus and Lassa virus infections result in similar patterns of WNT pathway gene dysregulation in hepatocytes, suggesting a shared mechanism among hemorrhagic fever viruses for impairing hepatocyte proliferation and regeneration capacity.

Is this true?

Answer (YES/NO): NO